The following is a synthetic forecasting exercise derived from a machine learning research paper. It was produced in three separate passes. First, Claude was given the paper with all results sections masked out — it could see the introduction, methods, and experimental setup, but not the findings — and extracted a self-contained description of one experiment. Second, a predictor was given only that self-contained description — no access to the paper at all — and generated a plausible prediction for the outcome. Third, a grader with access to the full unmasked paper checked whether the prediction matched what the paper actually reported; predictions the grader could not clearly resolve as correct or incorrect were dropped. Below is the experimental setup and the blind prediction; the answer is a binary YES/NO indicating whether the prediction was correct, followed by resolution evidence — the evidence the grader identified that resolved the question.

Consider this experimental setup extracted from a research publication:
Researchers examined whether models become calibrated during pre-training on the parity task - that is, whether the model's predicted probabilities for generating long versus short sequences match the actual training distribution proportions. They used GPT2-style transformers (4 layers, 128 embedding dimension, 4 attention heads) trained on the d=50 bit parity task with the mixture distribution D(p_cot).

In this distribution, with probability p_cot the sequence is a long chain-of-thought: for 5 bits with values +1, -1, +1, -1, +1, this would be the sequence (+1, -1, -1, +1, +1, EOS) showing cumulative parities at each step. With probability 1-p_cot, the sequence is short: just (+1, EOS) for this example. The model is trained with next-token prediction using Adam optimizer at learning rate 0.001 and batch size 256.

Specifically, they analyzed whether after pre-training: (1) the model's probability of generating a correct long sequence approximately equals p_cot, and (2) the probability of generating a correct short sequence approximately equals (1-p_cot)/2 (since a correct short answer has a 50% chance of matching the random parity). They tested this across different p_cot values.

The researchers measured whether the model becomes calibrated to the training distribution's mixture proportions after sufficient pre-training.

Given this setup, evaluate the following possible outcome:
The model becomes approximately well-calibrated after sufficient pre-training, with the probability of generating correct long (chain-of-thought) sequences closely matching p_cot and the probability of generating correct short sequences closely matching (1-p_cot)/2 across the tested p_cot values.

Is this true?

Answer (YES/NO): YES